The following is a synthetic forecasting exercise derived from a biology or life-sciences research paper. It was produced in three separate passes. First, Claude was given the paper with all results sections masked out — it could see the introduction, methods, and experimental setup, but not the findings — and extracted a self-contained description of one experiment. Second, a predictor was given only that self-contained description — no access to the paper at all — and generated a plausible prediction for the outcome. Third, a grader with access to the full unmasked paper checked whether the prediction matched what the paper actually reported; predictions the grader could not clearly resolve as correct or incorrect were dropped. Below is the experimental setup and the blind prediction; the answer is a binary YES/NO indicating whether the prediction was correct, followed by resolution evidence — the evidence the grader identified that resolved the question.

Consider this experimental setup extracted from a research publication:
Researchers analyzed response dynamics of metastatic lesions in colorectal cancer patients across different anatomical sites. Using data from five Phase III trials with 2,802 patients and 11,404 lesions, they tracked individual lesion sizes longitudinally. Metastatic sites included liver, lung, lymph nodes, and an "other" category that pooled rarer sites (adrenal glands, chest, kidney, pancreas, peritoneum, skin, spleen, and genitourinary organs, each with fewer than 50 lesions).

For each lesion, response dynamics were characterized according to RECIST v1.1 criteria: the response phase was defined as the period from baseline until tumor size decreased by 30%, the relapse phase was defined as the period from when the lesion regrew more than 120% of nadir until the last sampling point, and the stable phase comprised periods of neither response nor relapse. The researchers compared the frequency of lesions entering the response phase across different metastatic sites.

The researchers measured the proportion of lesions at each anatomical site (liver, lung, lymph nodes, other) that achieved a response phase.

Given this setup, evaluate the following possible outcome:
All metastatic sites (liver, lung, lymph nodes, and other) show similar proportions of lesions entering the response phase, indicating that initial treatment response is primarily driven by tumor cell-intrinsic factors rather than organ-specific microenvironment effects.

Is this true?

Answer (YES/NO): NO